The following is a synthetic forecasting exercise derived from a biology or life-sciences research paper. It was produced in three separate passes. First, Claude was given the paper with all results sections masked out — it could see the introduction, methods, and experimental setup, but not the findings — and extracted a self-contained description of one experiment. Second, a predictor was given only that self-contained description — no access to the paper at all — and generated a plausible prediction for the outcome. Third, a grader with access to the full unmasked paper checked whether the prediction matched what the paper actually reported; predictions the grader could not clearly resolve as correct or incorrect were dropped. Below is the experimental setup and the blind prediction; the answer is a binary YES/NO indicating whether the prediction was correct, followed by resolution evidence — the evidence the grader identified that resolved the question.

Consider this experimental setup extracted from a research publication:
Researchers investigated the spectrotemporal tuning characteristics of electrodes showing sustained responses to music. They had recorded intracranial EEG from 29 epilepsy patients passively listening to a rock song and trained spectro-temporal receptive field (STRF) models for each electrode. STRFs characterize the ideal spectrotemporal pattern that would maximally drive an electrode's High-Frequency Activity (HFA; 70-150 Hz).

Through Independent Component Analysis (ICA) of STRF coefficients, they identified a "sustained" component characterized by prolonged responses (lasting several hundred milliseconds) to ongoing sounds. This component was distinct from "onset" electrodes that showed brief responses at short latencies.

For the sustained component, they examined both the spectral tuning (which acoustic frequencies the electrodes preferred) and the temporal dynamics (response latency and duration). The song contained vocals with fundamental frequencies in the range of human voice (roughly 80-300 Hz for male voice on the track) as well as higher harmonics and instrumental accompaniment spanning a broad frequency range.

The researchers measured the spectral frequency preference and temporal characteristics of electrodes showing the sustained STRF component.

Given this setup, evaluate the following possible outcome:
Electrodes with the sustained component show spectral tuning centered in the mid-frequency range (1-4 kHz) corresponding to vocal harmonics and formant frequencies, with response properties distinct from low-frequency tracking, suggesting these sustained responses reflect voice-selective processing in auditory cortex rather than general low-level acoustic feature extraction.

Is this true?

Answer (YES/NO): NO